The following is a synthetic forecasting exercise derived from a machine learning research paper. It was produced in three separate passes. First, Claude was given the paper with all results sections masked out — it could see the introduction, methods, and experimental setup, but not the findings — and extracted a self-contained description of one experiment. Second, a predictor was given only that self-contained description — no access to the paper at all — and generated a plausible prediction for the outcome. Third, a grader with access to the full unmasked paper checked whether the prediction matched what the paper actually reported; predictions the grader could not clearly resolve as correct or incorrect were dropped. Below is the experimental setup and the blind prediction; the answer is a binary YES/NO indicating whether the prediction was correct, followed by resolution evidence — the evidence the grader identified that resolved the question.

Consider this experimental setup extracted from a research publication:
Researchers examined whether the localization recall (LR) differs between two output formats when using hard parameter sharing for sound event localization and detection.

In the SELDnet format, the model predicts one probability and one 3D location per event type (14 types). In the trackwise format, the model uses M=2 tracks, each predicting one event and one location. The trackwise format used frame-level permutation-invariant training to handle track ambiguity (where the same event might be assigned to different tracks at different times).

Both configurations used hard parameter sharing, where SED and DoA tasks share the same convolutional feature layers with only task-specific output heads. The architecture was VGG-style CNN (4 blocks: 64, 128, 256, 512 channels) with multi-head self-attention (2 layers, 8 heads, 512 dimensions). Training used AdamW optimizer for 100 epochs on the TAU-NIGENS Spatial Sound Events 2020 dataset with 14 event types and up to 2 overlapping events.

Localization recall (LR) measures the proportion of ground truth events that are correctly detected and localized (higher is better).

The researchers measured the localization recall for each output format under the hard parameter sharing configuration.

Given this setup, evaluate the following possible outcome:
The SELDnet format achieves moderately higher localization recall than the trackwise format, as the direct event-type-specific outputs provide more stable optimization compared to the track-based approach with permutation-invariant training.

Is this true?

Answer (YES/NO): NO